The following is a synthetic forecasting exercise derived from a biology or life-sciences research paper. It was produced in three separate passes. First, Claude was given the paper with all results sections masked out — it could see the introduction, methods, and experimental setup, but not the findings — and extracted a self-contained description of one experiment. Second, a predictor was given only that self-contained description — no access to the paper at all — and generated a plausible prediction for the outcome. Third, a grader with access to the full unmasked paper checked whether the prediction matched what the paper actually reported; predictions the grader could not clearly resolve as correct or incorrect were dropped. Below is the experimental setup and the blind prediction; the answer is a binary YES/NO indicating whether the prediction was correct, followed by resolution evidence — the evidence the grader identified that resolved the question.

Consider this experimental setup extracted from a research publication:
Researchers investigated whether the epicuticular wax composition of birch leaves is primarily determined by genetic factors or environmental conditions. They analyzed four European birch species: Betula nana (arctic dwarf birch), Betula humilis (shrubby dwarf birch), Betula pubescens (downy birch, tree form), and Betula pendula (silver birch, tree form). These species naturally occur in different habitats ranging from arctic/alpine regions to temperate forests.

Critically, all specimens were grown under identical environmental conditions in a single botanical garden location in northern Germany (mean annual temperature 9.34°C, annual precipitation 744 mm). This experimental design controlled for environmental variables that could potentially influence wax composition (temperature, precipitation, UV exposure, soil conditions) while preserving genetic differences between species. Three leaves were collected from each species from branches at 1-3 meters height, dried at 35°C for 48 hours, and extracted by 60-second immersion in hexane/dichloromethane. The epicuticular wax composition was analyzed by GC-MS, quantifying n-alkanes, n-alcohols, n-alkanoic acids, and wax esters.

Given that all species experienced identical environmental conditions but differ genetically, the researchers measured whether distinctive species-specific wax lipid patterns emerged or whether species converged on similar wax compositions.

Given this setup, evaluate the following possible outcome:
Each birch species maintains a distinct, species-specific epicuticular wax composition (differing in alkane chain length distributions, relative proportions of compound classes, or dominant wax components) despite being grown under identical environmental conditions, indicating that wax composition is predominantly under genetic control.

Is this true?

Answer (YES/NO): YES